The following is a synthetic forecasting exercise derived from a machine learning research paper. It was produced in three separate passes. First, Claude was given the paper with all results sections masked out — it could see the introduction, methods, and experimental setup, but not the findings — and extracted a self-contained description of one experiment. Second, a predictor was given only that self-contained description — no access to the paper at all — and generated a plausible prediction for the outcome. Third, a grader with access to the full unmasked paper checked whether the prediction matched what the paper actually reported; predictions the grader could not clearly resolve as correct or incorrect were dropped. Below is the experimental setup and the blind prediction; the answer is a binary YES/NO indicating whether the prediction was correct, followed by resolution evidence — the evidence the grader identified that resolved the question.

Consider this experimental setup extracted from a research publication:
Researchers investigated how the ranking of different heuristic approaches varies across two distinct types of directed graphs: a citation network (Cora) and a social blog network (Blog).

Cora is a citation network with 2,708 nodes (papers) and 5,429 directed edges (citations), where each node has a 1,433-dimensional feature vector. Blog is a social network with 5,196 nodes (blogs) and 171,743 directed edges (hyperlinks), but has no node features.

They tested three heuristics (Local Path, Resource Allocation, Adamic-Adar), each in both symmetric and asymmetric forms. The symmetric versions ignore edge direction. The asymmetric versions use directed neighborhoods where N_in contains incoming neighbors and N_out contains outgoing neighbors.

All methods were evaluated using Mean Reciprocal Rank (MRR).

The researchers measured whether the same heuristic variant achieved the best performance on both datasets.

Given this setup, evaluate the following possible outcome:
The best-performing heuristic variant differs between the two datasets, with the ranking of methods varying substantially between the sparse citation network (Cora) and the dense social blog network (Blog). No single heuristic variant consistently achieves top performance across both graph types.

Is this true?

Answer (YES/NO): YES